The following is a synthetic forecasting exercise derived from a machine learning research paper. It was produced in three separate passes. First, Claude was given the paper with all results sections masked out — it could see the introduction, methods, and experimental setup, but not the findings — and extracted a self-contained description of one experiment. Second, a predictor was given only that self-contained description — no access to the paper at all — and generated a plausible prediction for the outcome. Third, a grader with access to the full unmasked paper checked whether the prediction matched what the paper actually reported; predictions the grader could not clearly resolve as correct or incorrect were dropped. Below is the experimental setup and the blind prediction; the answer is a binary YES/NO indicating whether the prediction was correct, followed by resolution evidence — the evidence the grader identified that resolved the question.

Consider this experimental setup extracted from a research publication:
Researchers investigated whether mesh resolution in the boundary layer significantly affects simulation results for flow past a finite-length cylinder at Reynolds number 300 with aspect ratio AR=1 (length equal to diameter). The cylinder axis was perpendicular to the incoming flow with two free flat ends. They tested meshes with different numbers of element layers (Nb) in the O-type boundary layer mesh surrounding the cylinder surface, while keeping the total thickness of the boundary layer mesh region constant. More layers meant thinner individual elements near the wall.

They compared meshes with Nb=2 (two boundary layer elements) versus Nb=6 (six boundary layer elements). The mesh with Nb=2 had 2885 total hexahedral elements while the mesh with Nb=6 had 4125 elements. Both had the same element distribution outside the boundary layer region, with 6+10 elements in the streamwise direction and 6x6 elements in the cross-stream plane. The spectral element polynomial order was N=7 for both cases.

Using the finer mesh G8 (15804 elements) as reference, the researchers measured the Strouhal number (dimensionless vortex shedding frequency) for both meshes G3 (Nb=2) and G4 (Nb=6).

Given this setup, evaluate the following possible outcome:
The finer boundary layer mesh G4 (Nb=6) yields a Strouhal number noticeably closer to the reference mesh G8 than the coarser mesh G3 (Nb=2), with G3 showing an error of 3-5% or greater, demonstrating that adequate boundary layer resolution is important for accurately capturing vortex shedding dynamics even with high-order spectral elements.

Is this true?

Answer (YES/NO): YES